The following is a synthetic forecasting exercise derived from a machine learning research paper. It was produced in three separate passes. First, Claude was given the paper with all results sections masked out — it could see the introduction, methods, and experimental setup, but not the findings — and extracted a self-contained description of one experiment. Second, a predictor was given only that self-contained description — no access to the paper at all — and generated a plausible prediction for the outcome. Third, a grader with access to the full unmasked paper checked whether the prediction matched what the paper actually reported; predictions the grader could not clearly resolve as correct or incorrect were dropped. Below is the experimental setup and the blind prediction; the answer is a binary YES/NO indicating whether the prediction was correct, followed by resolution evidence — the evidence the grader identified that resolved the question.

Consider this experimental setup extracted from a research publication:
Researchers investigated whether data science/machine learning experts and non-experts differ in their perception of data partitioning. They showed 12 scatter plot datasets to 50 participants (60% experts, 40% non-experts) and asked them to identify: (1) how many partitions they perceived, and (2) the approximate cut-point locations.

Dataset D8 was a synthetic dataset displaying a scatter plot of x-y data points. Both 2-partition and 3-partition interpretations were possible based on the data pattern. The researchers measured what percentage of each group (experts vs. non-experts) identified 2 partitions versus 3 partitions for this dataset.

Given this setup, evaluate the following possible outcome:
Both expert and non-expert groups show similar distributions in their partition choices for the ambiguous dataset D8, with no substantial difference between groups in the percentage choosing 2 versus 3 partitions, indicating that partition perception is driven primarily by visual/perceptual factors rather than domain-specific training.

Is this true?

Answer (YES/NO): NO